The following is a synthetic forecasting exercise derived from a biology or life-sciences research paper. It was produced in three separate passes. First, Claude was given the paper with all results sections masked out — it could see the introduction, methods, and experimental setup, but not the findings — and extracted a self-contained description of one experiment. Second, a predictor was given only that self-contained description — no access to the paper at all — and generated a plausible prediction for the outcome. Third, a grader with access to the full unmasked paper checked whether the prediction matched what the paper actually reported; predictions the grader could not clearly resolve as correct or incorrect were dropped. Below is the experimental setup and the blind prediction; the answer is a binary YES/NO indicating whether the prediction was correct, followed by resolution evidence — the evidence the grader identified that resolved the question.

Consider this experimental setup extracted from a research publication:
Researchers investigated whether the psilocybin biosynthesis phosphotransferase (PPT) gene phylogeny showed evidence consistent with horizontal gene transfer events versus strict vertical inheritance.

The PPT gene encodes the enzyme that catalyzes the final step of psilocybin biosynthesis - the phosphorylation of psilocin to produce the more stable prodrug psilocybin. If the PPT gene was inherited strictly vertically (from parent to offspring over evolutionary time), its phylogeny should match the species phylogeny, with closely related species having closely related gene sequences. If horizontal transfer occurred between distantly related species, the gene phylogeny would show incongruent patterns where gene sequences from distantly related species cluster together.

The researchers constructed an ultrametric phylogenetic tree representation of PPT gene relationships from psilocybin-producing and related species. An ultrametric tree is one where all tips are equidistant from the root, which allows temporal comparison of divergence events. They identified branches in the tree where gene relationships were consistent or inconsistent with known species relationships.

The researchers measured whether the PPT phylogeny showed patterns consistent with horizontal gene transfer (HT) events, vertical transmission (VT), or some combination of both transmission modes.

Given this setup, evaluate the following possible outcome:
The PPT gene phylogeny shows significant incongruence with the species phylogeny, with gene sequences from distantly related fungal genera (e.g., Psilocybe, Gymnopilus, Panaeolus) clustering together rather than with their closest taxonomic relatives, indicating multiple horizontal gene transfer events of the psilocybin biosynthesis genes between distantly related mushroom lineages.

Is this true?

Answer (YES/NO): YES